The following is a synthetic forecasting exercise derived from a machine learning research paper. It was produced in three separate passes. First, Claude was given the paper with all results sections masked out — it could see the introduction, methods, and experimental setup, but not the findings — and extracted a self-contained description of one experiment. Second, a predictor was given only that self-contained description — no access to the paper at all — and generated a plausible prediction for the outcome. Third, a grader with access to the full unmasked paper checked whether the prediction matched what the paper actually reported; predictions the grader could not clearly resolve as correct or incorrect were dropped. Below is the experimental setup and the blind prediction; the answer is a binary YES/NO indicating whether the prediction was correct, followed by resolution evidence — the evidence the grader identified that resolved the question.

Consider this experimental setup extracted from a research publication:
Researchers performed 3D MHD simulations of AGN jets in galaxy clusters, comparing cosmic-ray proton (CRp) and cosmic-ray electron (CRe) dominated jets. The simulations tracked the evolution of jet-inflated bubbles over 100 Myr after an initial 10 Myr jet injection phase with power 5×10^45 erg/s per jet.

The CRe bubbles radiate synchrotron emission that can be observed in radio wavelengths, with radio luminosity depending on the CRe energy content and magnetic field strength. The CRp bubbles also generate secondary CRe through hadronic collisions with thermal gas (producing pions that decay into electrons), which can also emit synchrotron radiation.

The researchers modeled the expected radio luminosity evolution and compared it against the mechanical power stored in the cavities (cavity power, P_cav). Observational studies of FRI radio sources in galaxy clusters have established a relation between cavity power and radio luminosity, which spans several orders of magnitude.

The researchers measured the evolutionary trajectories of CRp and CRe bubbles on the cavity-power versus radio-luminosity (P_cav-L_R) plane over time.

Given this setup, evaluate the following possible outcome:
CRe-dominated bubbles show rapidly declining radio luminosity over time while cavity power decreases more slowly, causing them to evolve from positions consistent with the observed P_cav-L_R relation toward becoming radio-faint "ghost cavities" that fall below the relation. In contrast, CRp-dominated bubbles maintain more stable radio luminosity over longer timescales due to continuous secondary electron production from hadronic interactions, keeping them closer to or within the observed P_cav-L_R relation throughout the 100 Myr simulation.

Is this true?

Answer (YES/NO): NO